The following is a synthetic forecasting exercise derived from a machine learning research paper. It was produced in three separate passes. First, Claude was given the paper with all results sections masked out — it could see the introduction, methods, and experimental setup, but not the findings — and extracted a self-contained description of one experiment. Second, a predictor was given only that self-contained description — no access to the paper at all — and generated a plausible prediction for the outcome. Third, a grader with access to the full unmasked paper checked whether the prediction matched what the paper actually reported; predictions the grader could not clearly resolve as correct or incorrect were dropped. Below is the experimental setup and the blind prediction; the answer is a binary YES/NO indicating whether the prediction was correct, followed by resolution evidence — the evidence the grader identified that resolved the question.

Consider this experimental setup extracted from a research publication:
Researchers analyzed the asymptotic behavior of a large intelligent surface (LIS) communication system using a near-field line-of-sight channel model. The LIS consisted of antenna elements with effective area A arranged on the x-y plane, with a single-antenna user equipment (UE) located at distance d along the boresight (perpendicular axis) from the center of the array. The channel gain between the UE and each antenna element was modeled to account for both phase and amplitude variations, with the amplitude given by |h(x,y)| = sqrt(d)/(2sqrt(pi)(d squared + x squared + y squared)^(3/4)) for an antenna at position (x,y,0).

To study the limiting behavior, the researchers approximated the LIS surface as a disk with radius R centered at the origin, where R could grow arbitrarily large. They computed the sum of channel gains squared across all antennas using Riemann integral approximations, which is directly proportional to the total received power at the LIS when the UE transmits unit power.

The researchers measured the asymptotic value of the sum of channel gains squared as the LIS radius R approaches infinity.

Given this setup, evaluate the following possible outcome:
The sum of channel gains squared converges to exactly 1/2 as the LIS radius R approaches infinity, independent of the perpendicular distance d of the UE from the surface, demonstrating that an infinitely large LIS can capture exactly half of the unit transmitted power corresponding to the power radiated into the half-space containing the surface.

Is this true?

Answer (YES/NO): YES